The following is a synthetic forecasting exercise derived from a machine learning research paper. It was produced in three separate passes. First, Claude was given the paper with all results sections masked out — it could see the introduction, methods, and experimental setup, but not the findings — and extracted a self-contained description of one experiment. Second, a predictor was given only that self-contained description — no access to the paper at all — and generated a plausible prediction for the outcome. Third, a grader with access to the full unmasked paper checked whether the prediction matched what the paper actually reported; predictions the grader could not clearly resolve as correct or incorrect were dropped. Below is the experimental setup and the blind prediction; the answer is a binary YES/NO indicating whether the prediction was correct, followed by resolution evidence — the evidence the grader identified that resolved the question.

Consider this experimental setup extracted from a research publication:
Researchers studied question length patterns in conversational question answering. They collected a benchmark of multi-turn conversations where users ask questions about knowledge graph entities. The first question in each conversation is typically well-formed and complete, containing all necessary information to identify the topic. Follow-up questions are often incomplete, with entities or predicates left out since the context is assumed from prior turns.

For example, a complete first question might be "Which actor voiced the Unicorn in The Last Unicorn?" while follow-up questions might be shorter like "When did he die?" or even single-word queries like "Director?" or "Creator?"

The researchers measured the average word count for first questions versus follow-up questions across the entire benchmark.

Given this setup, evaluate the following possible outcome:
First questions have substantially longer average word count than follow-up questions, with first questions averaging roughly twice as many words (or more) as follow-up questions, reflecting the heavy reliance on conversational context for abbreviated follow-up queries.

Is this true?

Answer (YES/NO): NO